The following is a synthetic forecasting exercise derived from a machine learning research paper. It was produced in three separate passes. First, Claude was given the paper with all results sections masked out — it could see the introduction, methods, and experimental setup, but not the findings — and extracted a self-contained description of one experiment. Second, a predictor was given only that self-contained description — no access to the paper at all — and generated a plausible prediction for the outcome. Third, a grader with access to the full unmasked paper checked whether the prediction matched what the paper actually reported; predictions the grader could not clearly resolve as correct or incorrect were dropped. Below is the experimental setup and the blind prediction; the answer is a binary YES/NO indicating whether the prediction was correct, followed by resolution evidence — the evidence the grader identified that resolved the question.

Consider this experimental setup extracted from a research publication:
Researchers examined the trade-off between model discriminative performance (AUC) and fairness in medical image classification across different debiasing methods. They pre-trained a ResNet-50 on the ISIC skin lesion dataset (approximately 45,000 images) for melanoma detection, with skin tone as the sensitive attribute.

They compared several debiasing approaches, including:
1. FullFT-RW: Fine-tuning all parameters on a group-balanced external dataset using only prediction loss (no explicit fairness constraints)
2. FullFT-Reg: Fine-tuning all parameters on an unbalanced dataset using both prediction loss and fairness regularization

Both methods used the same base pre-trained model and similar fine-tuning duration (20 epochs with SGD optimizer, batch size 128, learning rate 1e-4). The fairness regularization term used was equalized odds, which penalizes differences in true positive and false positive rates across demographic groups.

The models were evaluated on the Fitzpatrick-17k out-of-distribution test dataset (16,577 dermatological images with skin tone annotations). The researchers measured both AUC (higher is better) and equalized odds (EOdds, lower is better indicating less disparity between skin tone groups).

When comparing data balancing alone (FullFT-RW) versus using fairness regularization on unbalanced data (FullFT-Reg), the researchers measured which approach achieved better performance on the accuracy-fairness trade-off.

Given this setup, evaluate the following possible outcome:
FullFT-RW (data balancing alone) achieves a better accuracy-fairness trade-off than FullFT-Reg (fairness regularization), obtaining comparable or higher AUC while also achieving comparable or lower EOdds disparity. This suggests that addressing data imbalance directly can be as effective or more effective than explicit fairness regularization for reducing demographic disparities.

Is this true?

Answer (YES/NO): NO